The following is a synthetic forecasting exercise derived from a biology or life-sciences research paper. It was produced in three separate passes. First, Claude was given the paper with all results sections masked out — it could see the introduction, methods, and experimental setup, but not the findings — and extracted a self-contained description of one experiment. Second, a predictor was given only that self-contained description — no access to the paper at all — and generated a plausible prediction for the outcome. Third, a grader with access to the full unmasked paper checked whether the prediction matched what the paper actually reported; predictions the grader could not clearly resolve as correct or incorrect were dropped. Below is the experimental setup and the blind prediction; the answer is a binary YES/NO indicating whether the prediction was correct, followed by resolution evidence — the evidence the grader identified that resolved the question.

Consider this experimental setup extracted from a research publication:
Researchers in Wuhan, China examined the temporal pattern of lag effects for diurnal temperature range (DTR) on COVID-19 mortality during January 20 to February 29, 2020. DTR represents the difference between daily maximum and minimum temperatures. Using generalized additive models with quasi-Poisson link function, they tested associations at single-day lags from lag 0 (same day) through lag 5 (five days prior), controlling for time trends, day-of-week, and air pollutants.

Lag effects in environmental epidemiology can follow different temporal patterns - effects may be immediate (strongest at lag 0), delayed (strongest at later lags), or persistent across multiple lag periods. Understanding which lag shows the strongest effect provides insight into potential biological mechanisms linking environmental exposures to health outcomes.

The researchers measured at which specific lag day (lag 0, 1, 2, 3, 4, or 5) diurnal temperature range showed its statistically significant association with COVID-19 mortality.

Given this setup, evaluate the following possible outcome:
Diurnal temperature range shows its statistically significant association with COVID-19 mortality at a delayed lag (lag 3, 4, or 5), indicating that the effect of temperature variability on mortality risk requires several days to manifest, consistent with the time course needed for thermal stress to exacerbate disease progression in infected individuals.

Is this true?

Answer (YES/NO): YES